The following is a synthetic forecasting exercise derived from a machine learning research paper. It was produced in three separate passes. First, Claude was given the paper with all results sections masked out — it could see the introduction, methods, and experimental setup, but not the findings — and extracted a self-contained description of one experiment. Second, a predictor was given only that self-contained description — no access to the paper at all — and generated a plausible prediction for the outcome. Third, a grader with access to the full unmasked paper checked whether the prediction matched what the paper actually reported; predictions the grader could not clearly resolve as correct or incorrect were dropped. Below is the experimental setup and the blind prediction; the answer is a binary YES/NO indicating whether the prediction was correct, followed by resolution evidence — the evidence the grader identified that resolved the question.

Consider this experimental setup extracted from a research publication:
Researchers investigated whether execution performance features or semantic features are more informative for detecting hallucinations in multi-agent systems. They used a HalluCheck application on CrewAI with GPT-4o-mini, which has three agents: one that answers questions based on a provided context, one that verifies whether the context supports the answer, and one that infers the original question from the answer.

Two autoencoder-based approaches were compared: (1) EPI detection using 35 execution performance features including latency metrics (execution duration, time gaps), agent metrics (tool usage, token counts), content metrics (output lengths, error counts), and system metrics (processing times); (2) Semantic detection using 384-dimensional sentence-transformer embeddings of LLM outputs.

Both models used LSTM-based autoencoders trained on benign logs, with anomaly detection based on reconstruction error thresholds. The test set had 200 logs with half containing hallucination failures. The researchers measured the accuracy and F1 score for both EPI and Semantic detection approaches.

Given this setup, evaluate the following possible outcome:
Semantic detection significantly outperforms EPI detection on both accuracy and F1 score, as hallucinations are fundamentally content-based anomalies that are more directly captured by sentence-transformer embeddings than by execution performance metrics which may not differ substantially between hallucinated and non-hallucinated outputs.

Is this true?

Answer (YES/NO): NO